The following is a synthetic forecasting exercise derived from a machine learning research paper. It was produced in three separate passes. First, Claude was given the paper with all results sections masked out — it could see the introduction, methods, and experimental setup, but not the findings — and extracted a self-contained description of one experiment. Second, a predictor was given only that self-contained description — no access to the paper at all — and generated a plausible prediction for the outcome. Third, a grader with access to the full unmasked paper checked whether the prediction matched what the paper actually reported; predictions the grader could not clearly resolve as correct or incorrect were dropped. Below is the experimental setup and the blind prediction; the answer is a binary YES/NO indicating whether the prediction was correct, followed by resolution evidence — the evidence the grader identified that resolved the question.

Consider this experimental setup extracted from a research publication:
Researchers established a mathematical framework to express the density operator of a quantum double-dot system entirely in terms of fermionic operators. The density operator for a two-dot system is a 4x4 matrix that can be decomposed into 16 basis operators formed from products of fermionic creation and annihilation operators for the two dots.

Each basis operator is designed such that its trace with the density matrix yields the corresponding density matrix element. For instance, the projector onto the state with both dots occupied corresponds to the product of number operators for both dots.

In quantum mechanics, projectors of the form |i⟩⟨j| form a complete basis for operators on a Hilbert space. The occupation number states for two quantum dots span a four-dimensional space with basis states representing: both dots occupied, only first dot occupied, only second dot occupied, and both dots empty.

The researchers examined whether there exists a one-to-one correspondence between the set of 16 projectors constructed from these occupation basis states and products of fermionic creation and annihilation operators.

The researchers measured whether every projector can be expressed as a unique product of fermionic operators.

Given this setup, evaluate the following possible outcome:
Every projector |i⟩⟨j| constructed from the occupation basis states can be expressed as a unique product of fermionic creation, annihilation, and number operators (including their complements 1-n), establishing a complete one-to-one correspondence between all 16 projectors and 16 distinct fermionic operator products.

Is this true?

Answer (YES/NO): YES